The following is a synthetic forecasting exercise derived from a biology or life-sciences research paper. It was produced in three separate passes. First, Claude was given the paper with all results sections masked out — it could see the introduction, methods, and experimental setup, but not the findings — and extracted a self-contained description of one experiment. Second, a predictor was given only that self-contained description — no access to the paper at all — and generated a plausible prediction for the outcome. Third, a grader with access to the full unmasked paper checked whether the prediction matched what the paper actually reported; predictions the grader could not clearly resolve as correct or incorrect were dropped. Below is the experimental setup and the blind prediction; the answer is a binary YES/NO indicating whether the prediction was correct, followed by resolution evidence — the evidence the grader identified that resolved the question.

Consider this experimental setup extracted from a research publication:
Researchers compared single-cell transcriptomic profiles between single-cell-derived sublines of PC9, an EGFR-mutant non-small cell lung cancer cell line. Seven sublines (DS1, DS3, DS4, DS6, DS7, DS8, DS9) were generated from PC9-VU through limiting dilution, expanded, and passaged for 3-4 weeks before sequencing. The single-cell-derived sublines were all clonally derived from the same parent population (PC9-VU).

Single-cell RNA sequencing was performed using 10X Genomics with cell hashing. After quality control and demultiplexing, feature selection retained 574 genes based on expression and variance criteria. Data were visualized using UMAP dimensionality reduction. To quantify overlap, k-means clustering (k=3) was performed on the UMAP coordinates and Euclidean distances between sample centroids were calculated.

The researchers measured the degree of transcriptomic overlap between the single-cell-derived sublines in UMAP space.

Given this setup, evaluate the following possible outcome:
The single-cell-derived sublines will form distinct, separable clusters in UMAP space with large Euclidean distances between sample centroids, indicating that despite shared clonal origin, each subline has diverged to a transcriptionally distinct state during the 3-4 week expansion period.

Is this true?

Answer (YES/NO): NO